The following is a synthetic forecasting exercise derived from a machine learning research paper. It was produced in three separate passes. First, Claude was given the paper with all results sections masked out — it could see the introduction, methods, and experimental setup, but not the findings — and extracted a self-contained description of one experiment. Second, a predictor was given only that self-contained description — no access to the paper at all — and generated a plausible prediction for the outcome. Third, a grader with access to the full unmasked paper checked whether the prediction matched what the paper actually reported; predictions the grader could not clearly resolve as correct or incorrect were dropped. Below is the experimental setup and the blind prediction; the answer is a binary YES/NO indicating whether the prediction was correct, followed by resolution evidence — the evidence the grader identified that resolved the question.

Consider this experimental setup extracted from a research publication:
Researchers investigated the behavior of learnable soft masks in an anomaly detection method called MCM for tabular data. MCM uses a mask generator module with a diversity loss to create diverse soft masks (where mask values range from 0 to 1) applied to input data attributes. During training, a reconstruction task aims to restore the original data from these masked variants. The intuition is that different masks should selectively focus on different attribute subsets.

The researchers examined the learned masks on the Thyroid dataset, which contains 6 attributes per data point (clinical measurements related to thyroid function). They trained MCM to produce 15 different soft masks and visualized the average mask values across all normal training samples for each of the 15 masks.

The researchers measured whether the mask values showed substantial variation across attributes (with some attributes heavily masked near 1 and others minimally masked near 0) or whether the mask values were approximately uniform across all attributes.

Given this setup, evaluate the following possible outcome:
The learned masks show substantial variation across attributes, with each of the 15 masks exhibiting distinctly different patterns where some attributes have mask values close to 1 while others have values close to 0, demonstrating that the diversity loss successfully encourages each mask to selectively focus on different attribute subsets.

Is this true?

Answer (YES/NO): NO